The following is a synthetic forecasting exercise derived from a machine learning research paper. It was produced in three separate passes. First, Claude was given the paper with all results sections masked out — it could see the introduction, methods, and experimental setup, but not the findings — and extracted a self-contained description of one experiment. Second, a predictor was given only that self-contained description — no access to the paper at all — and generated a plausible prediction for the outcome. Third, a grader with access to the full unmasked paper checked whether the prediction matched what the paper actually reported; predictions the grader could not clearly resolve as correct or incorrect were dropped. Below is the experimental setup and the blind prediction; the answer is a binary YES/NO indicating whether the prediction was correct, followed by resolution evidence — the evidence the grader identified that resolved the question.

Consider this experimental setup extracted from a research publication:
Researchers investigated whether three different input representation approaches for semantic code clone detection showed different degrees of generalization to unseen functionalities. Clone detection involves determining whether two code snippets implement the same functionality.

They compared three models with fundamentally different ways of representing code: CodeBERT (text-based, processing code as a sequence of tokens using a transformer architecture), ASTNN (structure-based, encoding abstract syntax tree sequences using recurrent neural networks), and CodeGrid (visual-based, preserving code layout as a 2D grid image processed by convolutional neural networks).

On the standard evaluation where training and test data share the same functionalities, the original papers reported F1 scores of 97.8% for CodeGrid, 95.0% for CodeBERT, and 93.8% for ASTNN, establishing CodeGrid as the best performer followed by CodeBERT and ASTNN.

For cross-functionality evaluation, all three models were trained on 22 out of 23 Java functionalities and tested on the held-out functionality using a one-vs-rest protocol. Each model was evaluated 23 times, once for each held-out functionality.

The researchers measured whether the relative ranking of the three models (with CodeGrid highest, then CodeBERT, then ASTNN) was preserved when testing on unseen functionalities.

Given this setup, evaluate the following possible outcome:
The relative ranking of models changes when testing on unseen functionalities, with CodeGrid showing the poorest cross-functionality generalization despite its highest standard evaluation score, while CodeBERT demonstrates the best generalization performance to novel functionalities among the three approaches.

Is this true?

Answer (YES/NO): YES